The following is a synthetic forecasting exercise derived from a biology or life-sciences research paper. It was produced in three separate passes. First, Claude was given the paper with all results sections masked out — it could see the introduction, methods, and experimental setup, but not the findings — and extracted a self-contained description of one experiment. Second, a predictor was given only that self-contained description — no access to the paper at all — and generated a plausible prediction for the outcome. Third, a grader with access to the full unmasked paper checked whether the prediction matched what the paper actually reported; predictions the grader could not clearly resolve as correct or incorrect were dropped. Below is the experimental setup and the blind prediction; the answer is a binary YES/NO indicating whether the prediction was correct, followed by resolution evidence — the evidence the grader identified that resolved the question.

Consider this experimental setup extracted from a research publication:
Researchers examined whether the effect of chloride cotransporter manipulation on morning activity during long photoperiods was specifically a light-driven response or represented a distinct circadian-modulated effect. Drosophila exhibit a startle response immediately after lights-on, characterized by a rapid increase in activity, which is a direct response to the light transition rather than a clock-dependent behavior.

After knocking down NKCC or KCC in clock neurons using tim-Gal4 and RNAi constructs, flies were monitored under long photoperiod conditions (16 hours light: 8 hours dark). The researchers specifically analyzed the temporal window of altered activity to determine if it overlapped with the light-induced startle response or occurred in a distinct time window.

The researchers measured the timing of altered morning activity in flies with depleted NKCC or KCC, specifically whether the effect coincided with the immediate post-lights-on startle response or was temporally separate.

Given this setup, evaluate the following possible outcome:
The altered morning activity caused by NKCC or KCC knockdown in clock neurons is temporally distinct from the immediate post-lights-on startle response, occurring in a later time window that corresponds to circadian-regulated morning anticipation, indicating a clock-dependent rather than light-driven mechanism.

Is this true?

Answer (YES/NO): NO